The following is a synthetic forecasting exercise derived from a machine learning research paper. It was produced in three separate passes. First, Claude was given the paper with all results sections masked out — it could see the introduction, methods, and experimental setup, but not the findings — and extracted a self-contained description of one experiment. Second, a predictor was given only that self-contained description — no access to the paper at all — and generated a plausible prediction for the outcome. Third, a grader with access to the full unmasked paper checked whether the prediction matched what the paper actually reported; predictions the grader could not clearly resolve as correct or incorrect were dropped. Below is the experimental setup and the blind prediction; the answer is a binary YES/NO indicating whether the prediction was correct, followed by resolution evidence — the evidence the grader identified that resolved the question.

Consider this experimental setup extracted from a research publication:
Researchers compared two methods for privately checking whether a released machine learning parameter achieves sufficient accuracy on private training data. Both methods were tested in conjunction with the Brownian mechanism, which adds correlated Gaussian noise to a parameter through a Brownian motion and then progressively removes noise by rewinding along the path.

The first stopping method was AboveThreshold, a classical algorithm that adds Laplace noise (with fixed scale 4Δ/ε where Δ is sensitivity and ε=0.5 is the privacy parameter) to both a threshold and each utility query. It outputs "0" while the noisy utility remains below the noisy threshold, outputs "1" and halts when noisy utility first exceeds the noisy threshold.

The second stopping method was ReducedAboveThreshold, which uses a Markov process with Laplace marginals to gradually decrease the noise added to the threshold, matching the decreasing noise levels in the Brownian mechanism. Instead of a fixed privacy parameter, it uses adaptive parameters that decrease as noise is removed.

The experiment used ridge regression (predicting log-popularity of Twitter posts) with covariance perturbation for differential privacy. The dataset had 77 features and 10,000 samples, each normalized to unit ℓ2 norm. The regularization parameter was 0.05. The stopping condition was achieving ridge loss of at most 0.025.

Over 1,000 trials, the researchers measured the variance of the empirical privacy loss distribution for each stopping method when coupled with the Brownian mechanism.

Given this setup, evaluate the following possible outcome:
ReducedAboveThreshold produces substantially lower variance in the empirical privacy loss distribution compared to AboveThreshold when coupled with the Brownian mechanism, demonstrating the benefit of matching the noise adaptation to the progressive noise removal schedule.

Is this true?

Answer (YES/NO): NO